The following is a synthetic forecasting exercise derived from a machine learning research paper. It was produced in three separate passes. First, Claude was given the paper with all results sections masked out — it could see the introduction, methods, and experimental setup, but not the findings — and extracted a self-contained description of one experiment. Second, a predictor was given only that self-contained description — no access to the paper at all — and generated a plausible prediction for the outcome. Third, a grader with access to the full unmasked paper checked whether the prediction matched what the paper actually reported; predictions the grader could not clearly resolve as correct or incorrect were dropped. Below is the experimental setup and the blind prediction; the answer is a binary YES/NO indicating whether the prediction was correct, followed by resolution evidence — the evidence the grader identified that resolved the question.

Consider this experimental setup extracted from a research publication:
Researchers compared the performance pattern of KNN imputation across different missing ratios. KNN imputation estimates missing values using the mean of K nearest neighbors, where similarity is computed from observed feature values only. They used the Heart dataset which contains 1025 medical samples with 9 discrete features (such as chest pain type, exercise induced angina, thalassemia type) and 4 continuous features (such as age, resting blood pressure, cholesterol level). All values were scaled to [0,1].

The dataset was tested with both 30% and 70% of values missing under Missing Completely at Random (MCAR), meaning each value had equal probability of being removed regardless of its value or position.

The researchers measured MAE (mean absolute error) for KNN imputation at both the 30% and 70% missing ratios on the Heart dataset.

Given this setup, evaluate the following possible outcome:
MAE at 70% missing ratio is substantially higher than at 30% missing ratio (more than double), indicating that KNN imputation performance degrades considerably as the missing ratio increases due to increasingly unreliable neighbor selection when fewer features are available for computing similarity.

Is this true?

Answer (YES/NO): YES